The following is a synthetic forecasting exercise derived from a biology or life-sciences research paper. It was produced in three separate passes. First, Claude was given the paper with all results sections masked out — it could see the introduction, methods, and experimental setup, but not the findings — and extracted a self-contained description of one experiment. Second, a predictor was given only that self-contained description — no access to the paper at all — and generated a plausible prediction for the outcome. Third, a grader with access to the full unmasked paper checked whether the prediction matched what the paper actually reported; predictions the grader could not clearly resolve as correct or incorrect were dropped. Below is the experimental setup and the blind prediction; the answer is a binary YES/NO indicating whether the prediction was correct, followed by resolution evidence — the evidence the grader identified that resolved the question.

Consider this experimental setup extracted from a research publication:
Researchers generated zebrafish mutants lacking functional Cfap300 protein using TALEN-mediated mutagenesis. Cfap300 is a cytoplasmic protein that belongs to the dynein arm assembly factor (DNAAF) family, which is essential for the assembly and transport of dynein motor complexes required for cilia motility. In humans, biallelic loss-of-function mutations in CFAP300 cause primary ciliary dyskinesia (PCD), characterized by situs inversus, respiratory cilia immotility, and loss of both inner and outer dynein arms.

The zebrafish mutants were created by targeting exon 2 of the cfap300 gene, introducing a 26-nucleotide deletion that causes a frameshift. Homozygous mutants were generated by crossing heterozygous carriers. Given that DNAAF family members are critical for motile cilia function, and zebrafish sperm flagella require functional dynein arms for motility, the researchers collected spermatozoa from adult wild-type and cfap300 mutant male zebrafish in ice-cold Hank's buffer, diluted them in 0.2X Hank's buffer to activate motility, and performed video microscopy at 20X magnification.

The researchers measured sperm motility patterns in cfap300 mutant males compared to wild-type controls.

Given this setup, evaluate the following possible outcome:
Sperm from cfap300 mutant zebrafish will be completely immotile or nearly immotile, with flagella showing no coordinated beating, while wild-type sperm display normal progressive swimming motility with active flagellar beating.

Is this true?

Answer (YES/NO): NO